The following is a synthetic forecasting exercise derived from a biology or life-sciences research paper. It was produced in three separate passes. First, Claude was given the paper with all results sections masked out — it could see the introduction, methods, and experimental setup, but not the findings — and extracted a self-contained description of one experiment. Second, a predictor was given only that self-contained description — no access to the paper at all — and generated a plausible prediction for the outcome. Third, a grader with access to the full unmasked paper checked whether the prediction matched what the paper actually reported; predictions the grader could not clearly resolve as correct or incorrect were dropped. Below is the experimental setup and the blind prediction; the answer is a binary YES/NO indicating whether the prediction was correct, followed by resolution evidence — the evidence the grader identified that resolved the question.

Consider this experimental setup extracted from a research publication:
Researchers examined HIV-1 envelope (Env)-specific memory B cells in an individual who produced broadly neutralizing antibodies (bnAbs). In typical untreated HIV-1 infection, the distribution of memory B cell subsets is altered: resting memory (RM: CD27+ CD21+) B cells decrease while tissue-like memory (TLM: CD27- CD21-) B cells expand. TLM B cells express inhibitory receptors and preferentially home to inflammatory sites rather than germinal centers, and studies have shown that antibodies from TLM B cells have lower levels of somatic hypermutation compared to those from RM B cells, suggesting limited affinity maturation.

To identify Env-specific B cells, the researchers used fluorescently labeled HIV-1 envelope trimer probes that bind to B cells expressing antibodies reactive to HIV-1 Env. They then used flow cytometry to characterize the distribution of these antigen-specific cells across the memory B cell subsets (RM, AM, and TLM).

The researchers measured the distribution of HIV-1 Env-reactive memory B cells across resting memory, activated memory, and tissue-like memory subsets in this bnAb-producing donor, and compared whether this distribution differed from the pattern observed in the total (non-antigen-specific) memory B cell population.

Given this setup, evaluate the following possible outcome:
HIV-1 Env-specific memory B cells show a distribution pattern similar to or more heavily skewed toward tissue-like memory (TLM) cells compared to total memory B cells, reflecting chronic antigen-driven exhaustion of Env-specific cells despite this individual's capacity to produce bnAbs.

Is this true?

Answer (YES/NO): NO